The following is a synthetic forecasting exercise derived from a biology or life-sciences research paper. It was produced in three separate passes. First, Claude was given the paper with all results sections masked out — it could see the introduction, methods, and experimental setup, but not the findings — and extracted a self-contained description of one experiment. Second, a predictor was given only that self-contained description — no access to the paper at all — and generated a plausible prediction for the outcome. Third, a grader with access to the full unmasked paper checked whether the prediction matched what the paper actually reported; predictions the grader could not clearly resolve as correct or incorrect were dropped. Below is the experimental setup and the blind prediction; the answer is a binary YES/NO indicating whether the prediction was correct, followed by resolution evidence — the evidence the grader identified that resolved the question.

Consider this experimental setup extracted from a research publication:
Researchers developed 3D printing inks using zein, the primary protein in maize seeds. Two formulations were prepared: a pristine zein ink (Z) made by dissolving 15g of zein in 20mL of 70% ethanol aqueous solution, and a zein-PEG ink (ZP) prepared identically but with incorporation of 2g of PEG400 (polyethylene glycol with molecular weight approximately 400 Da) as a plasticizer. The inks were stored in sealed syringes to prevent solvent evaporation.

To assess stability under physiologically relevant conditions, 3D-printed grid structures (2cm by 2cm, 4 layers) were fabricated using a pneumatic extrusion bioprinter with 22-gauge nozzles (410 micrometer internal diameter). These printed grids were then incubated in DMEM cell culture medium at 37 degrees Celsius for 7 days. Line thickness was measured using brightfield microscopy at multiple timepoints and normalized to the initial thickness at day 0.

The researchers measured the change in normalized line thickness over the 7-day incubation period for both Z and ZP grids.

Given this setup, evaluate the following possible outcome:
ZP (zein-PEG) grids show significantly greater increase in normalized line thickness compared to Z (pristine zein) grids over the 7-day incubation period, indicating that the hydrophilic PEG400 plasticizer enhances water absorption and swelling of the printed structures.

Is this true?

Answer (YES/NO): NO